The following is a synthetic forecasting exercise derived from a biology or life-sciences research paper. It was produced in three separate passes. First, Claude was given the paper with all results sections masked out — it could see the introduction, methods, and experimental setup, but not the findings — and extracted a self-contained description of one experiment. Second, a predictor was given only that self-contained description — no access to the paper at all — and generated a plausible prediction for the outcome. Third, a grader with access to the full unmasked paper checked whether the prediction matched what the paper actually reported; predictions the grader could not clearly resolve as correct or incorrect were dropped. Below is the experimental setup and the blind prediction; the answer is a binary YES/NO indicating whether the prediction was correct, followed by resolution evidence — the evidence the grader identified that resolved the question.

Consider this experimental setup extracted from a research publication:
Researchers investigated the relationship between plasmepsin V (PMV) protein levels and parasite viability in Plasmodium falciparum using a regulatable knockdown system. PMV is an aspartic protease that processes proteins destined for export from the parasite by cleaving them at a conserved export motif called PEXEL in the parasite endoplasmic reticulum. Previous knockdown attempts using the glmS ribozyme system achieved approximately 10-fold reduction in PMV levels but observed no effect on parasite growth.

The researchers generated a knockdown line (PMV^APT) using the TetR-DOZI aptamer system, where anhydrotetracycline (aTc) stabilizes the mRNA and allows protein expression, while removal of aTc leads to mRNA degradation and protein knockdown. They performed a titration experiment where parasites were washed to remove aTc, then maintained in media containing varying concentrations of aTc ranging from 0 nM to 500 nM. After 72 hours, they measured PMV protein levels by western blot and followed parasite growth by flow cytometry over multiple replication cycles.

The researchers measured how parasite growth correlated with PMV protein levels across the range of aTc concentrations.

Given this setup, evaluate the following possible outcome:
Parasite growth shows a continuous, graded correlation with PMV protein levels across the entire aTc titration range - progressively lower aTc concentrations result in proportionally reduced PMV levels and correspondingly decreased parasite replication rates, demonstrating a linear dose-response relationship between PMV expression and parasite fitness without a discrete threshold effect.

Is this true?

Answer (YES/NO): NO